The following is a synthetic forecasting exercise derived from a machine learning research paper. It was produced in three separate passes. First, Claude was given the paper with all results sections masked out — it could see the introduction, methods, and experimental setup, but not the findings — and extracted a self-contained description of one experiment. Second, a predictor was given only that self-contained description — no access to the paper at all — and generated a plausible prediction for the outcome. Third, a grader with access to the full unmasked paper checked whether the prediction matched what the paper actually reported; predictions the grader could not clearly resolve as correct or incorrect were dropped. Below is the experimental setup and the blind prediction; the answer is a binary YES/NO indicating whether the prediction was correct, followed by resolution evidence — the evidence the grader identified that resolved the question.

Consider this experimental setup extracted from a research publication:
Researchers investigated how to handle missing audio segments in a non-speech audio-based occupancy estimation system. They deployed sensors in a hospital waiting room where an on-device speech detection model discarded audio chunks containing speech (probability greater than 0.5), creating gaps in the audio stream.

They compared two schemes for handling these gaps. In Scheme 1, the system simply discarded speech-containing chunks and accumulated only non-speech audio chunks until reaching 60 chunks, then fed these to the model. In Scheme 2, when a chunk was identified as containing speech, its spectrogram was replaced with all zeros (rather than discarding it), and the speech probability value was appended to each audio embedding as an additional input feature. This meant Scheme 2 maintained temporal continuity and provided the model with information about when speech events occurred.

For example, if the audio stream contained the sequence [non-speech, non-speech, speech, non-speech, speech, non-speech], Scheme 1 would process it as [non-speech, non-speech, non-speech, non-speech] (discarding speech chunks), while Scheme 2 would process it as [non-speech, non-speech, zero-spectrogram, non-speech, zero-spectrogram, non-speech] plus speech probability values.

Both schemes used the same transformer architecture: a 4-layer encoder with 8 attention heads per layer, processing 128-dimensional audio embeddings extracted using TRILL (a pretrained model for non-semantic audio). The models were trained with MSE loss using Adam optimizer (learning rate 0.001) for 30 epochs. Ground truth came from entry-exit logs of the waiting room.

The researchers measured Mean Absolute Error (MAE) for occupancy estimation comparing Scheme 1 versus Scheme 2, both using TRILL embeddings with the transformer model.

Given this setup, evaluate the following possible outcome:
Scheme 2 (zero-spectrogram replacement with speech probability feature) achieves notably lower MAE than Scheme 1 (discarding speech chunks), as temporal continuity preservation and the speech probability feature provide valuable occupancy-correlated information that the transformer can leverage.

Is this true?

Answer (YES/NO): NO